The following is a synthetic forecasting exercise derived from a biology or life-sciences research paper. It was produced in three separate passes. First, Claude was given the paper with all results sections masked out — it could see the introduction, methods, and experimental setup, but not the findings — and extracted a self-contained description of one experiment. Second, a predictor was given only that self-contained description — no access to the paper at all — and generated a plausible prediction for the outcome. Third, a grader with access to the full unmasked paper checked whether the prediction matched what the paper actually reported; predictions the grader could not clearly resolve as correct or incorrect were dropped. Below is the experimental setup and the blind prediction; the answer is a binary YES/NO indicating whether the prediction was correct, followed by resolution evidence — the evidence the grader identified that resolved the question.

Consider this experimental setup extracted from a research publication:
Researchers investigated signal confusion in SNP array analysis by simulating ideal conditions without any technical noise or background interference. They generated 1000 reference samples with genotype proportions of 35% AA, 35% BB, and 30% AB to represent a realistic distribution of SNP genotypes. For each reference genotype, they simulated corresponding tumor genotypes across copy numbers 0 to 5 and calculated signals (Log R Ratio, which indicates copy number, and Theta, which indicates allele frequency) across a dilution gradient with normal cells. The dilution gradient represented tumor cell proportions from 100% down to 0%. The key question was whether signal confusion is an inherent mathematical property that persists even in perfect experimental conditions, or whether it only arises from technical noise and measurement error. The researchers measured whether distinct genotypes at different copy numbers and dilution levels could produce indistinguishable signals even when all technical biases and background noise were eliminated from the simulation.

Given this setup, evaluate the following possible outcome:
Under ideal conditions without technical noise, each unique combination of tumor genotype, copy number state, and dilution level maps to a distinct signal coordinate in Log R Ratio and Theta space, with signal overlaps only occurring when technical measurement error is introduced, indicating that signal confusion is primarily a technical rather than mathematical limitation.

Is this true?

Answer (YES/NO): NO